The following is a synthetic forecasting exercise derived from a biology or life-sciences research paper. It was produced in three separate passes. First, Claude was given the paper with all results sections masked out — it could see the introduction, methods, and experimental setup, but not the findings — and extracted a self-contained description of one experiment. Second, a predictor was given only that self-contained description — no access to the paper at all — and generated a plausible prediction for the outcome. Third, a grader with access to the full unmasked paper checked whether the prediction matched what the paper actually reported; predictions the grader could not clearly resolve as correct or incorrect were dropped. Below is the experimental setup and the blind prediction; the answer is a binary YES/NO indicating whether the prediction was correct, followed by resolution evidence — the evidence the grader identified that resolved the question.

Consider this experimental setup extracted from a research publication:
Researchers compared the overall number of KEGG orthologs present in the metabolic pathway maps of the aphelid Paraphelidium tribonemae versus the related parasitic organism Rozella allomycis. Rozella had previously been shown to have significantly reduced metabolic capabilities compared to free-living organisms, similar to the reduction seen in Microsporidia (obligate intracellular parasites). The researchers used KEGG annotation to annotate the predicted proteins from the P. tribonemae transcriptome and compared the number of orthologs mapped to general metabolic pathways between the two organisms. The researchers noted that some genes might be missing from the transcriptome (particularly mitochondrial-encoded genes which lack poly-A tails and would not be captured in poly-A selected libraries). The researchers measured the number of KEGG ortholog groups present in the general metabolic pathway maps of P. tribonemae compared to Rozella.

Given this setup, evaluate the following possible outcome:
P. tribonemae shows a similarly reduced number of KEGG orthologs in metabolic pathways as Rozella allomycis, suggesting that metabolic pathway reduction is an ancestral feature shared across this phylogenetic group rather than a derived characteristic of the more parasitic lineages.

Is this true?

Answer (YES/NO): NO